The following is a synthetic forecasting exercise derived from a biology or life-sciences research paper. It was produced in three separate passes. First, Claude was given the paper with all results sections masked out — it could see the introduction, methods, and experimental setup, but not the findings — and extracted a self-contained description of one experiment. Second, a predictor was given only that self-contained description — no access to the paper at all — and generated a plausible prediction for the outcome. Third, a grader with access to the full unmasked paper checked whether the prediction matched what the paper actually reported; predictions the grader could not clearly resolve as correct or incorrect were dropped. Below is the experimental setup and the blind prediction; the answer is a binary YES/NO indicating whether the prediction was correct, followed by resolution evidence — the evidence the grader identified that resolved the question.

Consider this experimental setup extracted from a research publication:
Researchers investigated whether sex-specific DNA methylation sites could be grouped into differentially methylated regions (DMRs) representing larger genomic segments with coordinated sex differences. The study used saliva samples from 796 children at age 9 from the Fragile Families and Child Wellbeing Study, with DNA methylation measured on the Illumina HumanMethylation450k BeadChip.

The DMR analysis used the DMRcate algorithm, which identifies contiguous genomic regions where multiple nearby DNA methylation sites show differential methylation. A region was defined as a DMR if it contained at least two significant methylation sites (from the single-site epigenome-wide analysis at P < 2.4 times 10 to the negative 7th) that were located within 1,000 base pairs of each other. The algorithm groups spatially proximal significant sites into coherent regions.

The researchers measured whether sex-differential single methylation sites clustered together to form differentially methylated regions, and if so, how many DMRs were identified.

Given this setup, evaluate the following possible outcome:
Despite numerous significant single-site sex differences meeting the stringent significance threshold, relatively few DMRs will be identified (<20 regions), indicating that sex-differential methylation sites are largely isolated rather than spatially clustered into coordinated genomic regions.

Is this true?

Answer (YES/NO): NO